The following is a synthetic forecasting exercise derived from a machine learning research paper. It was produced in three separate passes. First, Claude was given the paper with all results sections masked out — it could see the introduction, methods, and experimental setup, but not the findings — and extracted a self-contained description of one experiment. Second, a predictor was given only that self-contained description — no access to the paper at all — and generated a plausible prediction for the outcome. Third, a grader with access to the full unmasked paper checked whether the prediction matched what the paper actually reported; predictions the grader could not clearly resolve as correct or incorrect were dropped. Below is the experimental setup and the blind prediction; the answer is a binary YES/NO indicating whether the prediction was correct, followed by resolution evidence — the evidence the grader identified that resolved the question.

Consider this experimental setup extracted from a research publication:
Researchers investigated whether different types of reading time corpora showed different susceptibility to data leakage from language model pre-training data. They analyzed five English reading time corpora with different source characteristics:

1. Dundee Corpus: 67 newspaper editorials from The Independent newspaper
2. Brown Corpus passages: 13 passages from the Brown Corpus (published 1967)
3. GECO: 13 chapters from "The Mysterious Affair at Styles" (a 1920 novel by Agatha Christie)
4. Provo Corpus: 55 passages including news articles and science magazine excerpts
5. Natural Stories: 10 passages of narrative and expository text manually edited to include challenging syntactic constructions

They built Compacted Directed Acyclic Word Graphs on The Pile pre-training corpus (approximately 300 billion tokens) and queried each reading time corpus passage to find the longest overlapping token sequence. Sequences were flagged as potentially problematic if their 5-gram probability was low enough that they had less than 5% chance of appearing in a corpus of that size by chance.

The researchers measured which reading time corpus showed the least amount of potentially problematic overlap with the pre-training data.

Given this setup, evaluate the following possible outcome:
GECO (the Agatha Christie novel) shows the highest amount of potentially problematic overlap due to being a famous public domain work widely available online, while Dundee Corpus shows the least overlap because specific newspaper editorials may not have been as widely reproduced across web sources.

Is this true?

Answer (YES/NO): NO